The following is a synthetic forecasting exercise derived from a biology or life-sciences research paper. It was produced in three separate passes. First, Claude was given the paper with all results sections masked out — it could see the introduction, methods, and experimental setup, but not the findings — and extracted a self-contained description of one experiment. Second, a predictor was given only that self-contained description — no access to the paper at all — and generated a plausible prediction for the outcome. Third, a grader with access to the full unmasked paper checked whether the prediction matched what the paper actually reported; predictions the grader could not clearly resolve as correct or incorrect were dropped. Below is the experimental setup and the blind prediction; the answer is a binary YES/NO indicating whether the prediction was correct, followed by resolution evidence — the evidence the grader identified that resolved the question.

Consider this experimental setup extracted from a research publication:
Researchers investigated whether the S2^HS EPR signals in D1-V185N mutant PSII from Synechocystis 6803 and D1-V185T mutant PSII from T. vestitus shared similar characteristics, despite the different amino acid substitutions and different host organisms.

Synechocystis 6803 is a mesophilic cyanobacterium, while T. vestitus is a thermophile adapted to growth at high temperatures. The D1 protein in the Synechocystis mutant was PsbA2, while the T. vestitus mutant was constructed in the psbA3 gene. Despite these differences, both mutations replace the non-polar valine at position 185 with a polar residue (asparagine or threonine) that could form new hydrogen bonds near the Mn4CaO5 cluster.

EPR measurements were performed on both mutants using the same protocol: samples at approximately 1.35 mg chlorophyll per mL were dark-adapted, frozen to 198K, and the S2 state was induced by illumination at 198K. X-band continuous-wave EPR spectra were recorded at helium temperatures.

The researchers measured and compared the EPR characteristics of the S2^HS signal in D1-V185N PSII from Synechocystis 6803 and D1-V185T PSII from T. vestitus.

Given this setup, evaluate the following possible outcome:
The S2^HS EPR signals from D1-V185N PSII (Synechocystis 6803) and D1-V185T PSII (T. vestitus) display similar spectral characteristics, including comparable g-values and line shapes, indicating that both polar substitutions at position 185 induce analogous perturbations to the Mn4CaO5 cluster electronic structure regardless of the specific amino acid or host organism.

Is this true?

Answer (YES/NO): YES